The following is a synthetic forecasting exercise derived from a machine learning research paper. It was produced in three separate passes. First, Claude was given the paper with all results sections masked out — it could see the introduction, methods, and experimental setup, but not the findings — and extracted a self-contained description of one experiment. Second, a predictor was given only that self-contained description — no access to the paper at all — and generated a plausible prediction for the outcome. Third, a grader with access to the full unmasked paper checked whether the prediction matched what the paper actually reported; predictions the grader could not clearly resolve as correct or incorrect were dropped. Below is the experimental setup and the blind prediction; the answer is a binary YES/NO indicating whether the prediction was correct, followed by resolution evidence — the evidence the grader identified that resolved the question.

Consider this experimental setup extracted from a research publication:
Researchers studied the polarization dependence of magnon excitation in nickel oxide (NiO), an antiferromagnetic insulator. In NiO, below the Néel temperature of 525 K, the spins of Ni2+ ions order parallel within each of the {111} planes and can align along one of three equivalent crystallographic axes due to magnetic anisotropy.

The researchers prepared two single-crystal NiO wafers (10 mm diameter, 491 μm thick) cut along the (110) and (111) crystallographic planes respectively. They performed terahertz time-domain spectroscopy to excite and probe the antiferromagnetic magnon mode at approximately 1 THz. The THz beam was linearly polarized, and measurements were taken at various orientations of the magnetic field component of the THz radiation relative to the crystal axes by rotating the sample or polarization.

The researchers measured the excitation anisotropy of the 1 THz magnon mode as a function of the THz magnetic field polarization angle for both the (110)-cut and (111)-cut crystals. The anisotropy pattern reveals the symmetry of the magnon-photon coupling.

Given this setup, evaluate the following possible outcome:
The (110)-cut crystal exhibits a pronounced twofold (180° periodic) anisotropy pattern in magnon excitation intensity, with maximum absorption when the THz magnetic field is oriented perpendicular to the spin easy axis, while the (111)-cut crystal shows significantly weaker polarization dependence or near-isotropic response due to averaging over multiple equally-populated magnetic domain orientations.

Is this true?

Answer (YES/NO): NO